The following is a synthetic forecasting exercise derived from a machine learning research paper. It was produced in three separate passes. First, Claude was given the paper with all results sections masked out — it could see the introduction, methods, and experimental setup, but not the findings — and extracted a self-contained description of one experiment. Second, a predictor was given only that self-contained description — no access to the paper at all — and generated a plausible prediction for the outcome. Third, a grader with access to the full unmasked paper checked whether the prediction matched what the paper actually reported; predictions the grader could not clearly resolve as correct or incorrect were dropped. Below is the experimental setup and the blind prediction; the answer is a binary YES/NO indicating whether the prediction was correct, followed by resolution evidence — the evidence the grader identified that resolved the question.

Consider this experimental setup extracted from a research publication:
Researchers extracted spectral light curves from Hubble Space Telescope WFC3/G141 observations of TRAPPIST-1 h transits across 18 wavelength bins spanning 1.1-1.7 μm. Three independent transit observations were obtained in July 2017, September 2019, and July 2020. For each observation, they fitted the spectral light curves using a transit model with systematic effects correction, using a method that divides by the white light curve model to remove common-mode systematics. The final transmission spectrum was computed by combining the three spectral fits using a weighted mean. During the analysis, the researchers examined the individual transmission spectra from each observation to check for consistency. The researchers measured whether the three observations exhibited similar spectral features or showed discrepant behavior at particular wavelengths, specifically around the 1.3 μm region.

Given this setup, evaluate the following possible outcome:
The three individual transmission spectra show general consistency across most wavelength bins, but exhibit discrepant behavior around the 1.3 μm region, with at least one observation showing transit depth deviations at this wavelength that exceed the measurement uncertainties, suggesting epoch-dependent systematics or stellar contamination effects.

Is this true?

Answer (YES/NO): NO